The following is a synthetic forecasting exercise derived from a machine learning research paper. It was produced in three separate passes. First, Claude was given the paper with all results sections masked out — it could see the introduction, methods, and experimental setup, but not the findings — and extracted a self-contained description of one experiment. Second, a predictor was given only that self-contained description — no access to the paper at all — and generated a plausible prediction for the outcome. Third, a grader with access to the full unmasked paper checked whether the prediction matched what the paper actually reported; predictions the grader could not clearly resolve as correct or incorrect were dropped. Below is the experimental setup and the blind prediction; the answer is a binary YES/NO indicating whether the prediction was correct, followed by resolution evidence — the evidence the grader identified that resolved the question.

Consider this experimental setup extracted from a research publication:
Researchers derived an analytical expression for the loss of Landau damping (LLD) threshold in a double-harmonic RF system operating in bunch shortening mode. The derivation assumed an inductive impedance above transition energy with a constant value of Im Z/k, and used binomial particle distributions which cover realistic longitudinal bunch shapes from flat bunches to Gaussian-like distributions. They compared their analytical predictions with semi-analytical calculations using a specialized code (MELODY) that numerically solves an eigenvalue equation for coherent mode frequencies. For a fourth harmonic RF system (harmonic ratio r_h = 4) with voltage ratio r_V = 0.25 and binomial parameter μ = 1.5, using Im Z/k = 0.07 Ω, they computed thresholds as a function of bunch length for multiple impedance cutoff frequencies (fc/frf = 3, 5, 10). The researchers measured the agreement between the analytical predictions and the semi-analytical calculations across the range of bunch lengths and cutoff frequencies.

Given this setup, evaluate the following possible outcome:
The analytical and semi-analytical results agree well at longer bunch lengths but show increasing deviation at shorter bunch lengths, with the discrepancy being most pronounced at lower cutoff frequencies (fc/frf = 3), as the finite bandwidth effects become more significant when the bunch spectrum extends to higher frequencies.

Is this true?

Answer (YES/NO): NO